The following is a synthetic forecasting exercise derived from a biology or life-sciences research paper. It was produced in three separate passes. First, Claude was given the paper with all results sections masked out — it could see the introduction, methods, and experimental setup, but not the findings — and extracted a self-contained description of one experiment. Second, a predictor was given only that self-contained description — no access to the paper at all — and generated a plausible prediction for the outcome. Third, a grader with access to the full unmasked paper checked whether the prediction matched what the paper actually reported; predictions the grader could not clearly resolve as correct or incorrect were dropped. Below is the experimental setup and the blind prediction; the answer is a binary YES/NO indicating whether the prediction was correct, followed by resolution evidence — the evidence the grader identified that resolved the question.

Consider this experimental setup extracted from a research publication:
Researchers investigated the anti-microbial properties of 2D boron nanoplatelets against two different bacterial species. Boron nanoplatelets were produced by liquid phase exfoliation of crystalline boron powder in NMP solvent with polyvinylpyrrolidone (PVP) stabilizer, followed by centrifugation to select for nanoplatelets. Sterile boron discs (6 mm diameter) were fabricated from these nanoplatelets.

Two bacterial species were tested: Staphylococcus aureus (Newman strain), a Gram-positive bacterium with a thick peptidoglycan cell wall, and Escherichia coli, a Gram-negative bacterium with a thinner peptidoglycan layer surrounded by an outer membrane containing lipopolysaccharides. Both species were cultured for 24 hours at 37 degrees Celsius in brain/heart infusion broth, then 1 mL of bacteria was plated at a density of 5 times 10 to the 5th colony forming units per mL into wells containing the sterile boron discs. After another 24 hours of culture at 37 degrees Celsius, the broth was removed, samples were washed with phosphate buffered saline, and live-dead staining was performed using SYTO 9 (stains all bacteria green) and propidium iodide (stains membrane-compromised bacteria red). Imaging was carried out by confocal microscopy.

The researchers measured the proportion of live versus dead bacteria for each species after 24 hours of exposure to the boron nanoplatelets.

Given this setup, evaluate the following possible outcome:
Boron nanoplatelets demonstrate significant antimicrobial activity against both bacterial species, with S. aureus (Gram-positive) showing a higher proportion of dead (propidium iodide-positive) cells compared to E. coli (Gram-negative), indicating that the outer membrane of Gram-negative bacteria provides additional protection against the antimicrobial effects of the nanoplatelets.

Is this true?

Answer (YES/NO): NO